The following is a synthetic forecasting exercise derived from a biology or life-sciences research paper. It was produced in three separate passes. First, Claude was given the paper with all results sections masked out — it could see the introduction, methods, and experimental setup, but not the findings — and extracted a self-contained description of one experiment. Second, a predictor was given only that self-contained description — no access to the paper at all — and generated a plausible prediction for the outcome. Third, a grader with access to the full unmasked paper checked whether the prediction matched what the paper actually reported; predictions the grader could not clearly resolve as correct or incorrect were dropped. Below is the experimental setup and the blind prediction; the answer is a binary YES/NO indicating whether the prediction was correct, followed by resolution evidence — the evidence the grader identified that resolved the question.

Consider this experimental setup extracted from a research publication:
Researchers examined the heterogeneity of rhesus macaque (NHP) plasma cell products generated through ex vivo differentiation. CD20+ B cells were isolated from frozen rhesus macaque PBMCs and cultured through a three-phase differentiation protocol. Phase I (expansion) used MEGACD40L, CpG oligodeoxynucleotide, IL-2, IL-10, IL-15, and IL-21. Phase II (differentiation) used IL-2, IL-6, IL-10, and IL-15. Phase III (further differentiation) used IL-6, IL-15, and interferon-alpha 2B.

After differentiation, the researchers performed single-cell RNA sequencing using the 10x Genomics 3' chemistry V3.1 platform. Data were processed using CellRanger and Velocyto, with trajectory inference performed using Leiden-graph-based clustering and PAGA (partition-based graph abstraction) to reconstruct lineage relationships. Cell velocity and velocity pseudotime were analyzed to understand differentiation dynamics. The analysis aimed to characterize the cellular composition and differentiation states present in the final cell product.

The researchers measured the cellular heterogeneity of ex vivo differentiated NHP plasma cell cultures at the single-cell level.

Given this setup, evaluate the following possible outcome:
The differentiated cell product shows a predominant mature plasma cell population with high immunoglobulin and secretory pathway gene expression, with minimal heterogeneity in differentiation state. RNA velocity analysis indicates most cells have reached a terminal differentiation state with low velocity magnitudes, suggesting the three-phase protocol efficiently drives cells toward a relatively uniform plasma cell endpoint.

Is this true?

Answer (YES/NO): NO